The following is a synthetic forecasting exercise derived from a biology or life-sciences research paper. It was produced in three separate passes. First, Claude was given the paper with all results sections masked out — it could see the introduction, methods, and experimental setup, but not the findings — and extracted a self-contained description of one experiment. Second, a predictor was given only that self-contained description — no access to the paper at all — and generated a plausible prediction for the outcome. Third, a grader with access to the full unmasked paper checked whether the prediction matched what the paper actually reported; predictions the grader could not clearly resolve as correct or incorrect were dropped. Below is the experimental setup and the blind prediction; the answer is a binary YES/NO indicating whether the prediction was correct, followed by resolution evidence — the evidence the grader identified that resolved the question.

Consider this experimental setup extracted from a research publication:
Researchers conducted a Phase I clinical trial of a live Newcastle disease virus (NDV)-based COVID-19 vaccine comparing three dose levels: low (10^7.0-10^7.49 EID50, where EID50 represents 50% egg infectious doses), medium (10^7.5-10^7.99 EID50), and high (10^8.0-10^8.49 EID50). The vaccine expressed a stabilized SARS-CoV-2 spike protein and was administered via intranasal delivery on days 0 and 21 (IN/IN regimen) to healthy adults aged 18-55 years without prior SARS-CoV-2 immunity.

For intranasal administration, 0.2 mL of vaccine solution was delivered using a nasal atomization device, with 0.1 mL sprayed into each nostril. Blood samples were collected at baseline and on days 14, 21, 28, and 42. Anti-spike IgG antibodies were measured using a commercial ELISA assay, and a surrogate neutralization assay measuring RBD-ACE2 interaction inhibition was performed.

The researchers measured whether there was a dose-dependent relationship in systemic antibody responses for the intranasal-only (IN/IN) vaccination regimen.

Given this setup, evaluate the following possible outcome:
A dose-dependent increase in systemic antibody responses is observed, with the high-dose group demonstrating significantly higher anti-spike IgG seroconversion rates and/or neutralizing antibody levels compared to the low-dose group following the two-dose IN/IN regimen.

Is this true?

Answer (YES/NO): YES